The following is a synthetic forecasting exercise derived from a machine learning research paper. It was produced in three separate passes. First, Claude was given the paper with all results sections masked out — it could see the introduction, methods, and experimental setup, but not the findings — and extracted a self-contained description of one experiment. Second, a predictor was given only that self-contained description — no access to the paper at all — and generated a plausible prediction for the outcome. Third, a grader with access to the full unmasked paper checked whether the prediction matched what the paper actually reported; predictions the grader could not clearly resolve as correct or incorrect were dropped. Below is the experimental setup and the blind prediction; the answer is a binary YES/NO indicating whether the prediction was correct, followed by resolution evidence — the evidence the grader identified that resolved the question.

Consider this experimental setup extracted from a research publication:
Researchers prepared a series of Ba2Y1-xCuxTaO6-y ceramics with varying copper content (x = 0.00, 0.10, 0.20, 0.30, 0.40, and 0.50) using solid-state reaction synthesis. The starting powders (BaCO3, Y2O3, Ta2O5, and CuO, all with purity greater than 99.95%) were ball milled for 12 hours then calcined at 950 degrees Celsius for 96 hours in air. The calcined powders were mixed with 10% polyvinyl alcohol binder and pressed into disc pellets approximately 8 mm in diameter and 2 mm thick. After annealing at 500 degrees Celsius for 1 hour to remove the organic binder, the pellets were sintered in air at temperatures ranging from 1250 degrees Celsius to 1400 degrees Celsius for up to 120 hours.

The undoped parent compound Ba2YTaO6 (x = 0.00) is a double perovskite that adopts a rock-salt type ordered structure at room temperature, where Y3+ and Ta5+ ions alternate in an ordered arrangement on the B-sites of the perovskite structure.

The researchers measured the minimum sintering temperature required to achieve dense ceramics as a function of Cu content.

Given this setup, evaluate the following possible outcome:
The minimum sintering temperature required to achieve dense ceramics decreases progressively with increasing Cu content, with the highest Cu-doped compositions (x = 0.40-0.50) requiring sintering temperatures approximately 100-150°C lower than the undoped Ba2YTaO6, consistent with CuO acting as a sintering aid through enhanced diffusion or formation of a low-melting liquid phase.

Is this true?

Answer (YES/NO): YES